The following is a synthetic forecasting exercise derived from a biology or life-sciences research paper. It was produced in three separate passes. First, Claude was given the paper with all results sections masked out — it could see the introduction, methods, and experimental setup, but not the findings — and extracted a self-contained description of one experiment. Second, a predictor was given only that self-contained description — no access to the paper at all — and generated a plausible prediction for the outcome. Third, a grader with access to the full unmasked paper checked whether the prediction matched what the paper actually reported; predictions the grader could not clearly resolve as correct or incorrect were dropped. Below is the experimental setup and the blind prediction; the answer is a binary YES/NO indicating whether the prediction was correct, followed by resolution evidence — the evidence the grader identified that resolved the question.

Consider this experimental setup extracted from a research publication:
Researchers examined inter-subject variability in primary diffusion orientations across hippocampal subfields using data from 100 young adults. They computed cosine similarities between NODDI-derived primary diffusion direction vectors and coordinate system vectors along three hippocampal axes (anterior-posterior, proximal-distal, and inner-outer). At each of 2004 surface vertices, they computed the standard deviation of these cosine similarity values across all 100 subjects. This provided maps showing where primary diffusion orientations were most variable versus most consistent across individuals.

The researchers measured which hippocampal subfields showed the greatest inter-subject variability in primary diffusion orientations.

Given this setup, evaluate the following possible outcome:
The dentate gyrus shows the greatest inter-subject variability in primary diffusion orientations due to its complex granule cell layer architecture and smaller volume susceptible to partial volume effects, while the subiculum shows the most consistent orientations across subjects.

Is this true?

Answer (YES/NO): NO